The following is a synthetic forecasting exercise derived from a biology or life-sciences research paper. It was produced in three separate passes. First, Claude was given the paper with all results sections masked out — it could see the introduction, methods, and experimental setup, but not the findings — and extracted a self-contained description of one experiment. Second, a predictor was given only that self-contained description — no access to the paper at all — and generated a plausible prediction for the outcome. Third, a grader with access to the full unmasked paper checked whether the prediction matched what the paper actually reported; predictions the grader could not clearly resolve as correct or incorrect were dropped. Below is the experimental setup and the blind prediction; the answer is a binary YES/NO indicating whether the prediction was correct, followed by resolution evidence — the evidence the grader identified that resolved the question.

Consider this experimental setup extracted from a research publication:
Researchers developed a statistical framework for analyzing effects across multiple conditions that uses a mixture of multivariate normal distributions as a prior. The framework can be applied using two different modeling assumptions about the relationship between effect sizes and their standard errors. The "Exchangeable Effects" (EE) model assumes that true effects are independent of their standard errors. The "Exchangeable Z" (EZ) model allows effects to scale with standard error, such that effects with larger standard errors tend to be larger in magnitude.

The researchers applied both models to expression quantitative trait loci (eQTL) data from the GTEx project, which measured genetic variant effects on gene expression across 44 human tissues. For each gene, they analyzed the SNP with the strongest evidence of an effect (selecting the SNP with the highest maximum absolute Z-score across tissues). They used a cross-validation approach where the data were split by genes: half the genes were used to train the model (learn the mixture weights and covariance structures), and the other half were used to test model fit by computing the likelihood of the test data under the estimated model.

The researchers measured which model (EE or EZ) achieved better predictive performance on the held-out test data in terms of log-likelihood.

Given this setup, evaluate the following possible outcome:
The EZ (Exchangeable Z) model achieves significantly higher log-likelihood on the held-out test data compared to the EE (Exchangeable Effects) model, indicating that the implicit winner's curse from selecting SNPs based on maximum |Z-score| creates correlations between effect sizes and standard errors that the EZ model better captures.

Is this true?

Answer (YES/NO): YES